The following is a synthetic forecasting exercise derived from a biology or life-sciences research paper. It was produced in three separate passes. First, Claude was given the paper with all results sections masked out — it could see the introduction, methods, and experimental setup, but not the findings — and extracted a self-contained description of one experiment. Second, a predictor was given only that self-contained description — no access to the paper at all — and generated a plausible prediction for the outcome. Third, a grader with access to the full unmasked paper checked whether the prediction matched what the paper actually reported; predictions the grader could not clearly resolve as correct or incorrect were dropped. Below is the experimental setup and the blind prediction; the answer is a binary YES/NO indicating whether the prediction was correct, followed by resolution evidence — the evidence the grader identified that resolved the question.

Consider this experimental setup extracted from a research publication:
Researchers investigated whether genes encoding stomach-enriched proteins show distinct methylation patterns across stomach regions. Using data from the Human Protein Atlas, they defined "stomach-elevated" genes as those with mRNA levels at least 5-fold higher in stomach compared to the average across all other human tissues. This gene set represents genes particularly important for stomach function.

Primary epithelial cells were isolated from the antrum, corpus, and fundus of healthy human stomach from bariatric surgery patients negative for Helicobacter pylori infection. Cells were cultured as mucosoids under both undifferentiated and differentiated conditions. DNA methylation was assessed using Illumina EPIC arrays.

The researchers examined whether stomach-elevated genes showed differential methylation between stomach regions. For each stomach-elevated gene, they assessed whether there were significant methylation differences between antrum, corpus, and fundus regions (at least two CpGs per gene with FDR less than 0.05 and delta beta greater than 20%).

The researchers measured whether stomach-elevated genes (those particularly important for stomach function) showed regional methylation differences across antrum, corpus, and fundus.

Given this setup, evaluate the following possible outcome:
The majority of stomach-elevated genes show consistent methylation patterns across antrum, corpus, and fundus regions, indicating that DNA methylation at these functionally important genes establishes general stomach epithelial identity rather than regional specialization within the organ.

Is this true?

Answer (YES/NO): YES